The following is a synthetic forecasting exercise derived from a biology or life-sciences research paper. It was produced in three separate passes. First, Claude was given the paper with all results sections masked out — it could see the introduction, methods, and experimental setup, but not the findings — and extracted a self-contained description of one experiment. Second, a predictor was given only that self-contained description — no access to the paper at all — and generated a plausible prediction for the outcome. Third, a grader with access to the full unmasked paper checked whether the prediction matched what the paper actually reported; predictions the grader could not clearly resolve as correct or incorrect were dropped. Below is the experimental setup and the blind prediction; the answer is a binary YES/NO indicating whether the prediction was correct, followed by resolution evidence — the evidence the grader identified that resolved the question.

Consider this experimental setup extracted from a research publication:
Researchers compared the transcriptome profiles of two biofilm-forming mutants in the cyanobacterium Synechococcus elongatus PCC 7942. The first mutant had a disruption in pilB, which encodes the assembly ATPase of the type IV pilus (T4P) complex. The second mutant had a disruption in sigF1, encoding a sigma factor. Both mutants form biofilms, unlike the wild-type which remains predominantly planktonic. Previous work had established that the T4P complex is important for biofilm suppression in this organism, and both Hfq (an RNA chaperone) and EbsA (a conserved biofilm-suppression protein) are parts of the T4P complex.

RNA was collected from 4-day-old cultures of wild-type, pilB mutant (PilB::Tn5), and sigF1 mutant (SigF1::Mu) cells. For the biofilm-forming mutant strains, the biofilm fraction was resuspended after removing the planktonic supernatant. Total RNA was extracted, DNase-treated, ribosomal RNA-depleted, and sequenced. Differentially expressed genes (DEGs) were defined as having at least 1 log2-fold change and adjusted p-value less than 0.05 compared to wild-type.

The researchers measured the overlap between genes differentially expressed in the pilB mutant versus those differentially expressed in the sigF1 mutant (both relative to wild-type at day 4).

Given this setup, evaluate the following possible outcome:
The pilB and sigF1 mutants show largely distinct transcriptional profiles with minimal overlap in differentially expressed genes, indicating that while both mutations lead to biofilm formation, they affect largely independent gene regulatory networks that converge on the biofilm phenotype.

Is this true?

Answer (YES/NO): NO